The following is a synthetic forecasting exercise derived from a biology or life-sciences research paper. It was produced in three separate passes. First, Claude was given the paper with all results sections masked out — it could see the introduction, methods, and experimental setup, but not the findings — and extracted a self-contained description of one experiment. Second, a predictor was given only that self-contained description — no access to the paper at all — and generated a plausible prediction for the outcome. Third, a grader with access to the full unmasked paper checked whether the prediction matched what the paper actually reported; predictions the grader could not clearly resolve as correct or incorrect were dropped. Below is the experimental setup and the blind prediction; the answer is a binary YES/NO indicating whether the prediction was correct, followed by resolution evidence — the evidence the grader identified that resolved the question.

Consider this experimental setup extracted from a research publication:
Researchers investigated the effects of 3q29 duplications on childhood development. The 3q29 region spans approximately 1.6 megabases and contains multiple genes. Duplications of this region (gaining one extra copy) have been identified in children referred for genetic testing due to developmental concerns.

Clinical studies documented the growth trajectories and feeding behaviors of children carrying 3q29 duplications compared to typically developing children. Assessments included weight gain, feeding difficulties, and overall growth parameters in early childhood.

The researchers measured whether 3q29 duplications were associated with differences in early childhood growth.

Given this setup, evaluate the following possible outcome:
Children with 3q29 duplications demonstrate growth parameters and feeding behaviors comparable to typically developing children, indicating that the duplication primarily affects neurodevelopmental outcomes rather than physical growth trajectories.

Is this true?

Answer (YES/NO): NO